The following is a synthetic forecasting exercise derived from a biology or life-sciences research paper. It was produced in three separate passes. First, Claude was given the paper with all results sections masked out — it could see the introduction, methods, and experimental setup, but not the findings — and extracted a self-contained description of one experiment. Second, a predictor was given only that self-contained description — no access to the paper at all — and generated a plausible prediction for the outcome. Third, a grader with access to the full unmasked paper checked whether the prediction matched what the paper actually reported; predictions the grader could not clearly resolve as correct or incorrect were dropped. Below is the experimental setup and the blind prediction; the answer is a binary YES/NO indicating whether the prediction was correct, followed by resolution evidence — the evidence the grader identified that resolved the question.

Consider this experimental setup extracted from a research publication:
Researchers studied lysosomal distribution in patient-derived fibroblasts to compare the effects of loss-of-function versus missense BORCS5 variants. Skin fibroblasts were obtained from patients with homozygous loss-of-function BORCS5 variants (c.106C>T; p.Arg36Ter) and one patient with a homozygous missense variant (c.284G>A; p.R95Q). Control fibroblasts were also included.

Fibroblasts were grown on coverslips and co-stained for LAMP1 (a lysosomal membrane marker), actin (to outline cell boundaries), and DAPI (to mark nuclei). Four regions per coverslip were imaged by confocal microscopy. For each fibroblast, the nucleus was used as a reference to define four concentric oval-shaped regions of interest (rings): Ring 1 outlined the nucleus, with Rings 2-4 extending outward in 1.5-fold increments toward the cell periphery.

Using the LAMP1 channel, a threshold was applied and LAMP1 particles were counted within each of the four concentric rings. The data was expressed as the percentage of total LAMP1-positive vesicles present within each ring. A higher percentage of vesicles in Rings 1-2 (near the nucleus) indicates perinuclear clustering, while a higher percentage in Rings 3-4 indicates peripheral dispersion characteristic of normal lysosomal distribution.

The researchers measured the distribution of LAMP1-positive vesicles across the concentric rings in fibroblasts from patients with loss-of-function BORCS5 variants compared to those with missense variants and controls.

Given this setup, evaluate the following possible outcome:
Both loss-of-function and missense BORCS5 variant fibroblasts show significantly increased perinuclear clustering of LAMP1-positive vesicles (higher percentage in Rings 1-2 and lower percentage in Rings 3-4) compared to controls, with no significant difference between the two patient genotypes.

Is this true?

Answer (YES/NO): NO